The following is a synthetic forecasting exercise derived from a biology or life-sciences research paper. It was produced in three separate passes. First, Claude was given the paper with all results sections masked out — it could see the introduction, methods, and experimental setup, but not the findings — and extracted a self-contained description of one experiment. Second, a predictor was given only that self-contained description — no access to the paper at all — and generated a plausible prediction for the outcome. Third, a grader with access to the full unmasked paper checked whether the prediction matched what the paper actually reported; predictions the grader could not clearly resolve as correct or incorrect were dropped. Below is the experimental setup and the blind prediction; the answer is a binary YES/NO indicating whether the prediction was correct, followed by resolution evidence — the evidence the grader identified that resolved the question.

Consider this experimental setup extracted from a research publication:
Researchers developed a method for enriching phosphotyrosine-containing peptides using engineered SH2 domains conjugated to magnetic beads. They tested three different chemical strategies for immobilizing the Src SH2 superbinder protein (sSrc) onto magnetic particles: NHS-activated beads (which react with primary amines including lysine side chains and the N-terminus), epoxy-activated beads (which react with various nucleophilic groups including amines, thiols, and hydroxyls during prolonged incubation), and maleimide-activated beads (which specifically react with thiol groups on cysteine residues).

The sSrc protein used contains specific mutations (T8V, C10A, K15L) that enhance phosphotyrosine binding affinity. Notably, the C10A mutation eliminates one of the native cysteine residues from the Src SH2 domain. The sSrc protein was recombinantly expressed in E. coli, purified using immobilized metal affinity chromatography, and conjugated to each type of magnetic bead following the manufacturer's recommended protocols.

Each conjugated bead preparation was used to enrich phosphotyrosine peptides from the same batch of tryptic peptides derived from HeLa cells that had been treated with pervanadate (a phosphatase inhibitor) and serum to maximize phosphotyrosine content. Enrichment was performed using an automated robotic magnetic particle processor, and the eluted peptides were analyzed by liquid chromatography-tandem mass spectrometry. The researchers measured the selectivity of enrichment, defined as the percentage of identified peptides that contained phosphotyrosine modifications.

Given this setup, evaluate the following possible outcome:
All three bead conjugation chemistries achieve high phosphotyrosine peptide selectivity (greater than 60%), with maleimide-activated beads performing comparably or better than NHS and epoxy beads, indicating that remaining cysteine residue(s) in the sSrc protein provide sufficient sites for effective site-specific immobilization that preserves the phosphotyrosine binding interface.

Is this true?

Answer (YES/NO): NO